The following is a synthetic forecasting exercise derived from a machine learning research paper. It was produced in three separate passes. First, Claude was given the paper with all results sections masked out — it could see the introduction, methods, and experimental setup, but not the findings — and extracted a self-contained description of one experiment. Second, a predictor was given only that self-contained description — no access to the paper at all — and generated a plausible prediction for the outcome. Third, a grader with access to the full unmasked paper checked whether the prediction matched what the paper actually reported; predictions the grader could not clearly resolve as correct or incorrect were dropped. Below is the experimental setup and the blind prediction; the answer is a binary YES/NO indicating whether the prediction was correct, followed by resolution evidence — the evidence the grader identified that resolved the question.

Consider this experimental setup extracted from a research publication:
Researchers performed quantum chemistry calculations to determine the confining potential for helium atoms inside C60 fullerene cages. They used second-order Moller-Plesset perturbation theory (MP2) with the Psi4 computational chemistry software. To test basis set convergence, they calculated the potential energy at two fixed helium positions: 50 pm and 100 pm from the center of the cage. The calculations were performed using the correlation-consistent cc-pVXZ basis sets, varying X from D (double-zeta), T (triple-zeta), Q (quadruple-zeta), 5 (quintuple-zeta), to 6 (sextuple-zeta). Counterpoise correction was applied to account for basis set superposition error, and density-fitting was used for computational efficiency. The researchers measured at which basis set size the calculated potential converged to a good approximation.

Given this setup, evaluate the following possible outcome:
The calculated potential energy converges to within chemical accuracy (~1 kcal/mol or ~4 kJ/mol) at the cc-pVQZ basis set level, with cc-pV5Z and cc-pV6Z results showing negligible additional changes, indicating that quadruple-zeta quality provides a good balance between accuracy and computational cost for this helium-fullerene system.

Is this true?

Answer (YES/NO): NO